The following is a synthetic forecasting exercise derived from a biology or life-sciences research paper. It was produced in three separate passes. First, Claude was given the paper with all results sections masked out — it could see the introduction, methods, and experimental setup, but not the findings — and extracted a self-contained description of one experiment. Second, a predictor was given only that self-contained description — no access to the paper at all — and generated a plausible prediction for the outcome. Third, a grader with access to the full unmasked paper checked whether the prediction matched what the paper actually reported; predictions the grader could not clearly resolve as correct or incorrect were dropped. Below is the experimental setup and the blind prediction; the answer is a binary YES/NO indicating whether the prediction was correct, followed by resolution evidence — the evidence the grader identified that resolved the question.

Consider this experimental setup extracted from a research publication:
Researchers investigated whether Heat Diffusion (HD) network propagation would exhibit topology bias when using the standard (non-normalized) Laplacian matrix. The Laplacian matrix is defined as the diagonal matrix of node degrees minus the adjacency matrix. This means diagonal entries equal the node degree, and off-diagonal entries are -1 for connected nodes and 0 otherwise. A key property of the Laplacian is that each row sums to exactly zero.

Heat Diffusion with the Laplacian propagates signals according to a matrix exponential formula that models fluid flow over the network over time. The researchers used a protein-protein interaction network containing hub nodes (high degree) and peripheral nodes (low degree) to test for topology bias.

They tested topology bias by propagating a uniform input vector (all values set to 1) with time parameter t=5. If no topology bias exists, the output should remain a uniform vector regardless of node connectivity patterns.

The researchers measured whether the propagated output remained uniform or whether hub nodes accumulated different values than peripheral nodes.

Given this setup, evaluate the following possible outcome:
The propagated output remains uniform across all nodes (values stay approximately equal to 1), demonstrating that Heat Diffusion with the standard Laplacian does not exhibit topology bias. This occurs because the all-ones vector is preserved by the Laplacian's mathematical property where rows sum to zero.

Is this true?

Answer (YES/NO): YES